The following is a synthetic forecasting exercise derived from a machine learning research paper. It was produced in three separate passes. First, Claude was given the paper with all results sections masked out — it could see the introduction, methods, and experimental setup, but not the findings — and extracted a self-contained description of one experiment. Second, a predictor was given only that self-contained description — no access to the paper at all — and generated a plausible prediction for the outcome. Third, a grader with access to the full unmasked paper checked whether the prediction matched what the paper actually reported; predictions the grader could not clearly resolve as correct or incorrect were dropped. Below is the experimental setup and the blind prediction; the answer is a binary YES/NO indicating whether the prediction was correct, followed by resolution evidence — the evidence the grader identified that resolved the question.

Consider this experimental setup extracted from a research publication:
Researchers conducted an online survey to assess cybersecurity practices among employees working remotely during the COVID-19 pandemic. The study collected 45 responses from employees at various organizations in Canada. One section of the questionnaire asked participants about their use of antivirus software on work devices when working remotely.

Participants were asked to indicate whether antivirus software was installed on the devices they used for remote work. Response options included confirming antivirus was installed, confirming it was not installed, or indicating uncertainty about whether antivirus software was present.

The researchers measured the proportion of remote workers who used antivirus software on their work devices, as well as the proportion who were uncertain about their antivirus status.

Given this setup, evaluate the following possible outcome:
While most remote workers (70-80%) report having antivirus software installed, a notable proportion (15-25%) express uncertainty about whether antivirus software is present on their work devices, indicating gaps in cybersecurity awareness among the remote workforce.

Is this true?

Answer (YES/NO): NO